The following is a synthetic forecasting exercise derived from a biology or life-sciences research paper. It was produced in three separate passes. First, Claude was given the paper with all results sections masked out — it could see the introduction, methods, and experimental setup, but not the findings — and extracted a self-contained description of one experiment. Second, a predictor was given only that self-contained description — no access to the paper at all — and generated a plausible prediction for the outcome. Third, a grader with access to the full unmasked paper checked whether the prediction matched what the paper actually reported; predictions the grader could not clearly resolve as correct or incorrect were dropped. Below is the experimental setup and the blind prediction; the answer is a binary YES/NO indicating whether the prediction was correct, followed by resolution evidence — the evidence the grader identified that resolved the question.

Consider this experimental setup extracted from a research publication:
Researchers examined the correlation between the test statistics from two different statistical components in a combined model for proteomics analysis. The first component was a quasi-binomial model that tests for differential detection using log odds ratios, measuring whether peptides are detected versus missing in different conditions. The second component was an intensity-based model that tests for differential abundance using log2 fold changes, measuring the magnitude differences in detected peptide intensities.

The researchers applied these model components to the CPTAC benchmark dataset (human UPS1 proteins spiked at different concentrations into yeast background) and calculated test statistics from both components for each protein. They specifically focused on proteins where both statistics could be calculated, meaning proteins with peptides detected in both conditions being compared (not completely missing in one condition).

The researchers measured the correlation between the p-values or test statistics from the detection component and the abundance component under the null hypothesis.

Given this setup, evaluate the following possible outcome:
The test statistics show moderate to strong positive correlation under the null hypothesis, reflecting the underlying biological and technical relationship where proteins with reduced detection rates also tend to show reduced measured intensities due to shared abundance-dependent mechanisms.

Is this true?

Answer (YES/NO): NO